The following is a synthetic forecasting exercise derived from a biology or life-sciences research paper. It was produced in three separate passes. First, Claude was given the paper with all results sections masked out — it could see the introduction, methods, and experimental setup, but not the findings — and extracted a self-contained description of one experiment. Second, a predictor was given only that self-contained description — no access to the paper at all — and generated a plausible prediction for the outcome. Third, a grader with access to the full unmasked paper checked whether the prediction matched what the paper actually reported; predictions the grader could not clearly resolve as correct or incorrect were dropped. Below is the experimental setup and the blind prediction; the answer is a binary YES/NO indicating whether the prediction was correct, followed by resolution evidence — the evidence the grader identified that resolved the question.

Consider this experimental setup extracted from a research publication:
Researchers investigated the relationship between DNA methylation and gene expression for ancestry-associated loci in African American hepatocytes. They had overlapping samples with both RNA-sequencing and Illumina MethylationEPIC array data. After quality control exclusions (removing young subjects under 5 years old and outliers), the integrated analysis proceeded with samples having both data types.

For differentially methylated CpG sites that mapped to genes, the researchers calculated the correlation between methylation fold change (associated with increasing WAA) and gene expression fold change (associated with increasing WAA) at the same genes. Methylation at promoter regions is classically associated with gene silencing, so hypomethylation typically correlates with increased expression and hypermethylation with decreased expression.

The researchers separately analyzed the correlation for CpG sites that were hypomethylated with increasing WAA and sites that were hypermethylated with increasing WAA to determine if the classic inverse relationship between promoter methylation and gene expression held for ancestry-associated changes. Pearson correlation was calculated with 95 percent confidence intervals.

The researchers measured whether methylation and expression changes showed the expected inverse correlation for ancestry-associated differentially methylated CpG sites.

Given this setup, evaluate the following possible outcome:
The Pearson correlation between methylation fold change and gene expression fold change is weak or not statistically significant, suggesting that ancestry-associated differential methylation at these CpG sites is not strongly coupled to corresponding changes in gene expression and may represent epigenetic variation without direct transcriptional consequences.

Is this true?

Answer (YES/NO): NO